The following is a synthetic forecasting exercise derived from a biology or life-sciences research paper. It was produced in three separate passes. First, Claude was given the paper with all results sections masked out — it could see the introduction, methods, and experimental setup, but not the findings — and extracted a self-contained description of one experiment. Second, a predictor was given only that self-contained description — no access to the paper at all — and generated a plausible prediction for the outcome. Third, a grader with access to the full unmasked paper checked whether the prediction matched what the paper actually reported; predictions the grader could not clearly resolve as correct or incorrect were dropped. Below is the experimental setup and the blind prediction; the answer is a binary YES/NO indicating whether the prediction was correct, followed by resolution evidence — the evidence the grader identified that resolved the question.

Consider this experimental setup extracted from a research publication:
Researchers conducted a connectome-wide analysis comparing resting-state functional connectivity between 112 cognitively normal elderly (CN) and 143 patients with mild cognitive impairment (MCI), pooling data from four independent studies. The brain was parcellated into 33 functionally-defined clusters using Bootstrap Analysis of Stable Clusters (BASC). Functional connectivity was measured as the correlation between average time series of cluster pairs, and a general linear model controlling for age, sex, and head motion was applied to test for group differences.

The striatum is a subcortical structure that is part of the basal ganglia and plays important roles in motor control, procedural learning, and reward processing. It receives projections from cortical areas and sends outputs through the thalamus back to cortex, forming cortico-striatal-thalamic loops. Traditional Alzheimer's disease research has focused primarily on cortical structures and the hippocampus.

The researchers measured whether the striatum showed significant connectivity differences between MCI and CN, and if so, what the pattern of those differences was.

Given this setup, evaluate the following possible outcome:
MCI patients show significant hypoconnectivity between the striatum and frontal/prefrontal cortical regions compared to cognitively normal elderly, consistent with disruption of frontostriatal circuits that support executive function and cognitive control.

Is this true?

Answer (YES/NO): YES